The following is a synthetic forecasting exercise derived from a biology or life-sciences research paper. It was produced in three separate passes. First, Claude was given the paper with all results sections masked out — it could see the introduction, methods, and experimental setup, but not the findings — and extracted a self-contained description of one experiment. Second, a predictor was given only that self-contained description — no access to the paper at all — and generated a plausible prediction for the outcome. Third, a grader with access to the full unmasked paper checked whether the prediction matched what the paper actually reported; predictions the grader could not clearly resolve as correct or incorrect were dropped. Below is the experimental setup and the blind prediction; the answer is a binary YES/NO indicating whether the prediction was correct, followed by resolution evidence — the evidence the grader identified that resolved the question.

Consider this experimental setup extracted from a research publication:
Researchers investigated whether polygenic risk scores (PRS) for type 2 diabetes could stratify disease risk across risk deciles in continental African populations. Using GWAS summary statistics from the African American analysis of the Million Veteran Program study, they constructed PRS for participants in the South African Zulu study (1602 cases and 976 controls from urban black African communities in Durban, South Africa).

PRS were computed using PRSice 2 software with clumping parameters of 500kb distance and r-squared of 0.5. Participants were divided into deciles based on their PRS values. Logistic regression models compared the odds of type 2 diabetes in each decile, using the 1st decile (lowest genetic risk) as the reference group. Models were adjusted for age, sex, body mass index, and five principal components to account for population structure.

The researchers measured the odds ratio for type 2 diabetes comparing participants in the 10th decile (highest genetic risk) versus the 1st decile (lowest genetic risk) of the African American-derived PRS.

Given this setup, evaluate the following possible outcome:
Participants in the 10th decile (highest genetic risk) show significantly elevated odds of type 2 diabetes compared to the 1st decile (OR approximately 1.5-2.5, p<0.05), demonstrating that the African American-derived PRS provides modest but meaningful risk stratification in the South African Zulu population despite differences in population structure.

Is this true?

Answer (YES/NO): NO